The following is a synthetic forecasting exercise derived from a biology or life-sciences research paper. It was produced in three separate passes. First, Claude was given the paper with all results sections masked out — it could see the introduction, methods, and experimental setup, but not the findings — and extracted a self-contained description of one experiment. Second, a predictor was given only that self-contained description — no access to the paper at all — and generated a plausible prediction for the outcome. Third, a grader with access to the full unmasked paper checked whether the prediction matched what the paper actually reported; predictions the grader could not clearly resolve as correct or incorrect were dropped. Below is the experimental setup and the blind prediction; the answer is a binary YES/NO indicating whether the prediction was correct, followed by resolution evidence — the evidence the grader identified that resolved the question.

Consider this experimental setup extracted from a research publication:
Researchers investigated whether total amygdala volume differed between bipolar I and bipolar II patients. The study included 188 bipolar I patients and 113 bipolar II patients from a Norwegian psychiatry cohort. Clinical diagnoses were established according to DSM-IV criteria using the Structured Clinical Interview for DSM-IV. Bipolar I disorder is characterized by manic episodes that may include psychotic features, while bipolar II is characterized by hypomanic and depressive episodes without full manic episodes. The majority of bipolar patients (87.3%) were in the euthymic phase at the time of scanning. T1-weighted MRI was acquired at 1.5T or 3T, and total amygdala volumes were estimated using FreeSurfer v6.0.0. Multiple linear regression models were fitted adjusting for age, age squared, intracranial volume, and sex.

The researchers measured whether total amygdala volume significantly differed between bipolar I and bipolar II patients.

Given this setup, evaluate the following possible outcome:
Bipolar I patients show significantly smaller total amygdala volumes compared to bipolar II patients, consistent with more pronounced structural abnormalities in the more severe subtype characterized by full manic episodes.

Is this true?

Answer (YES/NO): NO